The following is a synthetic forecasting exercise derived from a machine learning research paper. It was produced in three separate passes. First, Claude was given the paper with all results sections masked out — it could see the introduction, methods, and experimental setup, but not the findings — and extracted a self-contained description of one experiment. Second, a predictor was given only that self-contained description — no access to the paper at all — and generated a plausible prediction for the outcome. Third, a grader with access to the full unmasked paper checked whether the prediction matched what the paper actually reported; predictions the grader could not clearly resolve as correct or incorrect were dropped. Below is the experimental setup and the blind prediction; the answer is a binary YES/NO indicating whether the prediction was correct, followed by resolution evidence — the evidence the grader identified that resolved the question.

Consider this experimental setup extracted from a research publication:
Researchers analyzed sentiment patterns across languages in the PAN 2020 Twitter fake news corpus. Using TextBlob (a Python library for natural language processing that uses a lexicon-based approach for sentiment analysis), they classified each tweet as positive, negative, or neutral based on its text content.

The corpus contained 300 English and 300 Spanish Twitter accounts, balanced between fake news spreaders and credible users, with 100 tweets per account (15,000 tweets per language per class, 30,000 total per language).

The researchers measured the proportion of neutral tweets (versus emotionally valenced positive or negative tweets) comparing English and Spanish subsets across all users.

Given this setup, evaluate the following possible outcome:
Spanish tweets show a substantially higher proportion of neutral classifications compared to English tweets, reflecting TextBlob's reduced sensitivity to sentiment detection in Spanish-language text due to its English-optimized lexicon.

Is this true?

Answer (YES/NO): YES